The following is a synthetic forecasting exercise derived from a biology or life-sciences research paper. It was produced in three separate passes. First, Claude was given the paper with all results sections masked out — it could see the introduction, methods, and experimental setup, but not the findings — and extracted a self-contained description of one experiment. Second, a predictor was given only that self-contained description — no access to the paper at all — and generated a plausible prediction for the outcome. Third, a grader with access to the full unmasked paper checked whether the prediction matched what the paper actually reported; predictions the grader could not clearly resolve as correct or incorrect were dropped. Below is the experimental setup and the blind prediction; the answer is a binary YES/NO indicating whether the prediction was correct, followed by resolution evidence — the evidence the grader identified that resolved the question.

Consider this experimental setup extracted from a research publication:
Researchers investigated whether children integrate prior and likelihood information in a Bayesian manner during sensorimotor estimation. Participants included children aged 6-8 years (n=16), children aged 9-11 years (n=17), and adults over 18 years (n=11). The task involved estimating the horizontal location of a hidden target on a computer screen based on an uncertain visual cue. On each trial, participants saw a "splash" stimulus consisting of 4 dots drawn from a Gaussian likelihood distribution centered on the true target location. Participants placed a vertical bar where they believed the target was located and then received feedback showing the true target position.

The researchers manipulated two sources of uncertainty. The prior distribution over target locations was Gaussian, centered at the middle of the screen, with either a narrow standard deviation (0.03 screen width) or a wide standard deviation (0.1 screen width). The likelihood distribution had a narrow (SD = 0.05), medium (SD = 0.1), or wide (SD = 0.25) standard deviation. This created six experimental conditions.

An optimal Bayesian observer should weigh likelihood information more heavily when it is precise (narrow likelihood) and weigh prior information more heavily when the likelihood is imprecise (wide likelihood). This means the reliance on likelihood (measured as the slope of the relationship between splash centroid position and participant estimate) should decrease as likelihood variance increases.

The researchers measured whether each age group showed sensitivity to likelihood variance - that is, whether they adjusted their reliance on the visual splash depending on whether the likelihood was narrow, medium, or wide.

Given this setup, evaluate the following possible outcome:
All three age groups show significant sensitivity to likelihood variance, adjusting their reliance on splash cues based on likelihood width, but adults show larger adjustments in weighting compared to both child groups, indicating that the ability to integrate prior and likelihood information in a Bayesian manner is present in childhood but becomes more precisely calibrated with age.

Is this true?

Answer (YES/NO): NO